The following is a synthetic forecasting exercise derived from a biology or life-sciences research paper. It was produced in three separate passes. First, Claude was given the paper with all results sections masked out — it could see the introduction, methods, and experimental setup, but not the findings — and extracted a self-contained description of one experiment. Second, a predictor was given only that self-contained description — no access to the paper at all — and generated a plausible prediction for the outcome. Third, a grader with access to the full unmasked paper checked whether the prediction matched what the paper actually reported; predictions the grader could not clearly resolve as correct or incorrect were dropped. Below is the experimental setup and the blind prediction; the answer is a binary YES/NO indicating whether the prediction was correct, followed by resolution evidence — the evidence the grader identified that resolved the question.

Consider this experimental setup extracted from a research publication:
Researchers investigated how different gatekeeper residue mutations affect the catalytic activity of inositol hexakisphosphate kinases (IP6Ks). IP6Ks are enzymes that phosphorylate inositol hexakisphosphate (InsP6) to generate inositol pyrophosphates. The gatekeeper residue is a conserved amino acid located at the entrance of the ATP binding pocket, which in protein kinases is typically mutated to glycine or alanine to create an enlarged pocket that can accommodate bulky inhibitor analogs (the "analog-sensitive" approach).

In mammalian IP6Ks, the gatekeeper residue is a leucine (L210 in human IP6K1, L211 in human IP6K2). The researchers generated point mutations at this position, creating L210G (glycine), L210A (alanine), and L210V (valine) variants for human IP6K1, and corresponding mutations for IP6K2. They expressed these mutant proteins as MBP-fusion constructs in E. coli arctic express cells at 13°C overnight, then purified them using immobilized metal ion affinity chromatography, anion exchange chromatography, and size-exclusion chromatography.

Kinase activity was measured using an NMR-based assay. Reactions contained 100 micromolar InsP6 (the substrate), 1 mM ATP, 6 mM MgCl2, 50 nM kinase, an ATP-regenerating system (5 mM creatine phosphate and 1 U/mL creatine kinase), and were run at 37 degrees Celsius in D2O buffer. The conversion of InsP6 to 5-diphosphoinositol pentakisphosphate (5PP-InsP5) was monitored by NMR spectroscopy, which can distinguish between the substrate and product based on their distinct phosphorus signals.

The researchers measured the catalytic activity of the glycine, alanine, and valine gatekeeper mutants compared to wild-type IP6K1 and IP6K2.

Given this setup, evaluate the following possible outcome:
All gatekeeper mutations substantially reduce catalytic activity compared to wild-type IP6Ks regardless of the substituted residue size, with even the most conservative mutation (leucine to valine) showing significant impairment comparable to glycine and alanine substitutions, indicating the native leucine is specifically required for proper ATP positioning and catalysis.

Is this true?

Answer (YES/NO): NO